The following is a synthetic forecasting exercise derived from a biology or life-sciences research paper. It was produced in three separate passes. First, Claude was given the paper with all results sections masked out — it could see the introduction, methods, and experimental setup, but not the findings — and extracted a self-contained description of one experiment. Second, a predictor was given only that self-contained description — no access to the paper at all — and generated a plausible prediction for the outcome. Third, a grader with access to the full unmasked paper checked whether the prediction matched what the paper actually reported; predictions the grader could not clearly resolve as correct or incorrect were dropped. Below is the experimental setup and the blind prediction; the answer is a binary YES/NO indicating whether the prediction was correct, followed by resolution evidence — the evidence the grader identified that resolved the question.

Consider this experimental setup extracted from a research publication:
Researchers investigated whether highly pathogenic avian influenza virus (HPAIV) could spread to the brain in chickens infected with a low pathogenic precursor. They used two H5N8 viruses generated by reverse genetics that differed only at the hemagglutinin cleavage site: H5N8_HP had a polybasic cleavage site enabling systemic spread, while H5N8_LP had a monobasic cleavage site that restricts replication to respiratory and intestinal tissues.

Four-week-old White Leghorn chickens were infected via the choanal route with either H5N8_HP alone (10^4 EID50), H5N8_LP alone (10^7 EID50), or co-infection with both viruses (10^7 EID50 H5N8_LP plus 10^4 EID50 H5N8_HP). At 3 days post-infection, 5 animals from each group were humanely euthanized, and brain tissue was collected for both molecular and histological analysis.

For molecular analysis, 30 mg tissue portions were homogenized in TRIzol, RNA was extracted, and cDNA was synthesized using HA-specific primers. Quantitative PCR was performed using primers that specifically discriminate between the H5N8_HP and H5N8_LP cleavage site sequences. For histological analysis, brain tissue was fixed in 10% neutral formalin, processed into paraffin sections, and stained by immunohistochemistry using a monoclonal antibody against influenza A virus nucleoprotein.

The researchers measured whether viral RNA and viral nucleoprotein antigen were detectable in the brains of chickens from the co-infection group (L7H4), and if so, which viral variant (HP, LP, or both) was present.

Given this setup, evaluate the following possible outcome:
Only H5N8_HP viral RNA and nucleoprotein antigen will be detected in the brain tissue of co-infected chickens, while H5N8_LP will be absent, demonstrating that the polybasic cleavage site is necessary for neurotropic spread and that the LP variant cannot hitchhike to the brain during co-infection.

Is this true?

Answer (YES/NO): NO